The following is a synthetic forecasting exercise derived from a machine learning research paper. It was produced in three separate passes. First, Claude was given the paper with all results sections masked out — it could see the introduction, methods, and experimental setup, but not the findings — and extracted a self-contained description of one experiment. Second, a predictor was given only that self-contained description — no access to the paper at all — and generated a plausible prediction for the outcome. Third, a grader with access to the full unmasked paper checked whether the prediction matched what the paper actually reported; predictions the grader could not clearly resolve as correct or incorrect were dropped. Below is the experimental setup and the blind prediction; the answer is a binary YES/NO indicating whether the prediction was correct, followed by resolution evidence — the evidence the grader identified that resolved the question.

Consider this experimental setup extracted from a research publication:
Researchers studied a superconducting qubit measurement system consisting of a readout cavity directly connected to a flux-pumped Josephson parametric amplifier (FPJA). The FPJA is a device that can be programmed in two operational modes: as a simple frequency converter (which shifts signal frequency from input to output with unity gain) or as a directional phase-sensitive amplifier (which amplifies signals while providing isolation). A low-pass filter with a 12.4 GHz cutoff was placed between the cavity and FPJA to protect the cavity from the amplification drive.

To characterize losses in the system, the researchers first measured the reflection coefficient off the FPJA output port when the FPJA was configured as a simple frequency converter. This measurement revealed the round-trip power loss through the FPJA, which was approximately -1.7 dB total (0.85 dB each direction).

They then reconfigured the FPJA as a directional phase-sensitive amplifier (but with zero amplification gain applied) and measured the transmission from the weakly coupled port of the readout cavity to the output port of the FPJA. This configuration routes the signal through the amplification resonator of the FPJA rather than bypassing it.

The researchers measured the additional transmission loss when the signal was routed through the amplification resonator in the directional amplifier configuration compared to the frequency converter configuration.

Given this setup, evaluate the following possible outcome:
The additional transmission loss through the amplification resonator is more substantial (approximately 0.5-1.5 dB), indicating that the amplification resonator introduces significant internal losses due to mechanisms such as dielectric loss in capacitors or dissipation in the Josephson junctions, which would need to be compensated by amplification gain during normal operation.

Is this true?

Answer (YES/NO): YES